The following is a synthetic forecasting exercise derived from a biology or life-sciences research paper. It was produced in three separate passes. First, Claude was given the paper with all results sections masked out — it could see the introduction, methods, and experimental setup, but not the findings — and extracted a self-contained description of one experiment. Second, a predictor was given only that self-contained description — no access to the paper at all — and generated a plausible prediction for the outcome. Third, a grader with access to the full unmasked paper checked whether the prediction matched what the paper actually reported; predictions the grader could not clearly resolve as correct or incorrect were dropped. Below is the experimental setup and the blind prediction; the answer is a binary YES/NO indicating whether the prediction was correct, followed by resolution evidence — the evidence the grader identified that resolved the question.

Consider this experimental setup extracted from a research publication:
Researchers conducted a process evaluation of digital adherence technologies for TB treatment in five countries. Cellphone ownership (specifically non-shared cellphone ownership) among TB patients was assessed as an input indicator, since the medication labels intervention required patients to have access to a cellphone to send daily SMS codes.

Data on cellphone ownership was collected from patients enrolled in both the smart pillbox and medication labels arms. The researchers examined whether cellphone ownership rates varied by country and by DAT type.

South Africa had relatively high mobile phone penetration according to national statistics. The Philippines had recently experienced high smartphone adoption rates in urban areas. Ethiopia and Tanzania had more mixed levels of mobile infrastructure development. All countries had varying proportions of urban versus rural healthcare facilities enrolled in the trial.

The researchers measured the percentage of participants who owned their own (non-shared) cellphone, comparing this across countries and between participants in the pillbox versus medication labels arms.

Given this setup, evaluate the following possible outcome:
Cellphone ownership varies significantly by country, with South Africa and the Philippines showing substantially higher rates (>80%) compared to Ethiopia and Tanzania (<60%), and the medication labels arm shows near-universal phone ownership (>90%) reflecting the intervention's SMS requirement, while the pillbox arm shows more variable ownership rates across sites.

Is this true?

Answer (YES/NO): NO